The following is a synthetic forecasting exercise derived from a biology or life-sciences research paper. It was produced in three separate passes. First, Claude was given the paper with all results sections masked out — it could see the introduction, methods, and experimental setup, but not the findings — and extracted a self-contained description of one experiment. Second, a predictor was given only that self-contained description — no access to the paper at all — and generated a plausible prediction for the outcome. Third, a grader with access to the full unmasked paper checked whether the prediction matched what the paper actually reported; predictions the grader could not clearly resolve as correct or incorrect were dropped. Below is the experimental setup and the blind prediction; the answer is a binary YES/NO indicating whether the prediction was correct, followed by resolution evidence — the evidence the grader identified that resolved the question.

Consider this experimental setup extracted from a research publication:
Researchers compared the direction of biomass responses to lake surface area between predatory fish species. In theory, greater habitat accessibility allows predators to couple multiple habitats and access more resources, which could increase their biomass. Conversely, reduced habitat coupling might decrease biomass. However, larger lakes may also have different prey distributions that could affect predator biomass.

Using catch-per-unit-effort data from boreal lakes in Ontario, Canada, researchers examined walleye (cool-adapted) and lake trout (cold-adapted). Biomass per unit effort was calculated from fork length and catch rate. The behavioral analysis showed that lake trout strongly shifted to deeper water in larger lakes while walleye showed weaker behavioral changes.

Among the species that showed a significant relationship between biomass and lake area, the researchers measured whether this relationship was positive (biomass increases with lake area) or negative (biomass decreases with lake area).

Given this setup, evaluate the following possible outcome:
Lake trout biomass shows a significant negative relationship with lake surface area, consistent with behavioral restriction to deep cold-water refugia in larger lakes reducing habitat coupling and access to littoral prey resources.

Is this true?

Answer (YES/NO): NO